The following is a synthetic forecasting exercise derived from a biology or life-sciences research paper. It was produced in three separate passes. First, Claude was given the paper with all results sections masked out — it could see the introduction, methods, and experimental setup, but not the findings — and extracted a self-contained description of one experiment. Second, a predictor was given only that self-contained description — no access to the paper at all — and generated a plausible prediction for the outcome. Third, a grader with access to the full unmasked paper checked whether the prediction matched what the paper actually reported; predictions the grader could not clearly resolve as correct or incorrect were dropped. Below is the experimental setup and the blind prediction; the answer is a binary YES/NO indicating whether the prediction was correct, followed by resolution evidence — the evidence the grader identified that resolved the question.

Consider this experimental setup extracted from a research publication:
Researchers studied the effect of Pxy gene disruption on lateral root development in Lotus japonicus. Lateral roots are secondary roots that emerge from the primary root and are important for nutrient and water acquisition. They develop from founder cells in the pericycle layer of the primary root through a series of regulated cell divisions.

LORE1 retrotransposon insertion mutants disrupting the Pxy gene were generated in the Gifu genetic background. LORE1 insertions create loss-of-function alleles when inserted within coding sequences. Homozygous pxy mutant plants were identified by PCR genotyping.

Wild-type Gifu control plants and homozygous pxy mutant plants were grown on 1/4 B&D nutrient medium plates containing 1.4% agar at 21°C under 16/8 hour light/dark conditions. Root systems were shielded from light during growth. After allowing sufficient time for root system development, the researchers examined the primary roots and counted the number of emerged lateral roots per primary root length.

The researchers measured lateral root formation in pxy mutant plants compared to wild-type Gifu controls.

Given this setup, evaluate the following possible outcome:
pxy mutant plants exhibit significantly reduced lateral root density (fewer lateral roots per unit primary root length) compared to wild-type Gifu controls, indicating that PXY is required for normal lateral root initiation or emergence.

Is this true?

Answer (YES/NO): YES